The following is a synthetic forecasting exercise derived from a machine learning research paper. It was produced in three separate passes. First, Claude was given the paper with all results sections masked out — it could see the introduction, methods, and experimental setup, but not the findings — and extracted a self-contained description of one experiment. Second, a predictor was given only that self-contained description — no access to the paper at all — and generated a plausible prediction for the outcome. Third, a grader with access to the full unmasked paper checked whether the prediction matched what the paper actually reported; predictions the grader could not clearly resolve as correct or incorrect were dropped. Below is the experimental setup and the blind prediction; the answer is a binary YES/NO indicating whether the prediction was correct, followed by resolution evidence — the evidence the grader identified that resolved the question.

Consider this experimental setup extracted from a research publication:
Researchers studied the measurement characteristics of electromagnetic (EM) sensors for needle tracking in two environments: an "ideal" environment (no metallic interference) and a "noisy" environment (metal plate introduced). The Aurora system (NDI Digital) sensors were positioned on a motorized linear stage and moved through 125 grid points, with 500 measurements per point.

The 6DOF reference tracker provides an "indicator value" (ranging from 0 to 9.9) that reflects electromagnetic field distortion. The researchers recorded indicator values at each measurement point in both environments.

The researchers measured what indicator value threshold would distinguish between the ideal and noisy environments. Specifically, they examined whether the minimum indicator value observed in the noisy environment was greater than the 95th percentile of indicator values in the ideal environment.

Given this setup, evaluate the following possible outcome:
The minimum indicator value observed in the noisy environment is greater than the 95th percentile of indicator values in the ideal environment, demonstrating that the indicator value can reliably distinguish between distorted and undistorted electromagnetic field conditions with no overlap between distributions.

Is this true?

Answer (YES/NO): NO